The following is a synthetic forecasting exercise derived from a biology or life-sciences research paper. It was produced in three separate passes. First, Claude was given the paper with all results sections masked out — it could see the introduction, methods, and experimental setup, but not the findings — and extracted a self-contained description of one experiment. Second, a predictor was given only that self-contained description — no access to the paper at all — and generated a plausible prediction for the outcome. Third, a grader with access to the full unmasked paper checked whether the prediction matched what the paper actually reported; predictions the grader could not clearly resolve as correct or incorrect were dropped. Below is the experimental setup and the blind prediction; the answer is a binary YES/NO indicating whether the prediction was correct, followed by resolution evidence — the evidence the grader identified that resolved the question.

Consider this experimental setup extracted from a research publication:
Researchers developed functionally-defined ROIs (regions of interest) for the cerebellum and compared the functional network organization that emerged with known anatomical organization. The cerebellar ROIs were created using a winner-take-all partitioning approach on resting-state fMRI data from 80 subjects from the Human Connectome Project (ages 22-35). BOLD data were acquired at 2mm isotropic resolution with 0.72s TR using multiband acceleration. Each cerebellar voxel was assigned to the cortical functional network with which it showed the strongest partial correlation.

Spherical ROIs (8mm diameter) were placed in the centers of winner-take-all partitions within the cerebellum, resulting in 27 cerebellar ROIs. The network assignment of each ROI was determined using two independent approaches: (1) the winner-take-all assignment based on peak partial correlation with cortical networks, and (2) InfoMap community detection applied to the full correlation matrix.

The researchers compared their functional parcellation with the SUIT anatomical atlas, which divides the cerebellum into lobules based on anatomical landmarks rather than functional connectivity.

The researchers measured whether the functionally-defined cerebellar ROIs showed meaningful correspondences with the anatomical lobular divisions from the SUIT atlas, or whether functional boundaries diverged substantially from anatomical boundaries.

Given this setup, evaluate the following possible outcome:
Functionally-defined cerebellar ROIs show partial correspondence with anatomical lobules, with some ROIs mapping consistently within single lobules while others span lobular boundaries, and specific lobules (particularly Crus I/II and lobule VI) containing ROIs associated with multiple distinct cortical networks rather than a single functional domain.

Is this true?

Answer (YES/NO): NO